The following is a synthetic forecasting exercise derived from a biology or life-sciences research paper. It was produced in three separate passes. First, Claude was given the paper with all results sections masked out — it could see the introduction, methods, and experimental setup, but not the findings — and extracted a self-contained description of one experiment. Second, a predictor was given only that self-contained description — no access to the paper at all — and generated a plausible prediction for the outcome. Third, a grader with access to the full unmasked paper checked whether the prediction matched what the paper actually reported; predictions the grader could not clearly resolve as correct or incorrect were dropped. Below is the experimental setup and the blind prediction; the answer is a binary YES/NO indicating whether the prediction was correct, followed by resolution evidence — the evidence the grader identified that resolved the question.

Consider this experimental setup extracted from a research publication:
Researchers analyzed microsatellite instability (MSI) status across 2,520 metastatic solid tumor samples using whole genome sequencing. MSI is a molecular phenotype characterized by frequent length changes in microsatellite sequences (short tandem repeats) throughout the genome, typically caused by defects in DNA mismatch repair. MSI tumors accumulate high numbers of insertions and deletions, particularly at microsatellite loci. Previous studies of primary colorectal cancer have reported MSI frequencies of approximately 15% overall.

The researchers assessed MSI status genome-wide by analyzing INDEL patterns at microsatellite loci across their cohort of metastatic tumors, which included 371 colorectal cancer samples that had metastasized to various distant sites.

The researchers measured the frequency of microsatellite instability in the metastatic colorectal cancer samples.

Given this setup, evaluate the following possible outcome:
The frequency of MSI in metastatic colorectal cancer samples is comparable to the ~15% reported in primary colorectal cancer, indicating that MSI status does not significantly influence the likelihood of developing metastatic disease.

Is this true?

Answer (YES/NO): NO